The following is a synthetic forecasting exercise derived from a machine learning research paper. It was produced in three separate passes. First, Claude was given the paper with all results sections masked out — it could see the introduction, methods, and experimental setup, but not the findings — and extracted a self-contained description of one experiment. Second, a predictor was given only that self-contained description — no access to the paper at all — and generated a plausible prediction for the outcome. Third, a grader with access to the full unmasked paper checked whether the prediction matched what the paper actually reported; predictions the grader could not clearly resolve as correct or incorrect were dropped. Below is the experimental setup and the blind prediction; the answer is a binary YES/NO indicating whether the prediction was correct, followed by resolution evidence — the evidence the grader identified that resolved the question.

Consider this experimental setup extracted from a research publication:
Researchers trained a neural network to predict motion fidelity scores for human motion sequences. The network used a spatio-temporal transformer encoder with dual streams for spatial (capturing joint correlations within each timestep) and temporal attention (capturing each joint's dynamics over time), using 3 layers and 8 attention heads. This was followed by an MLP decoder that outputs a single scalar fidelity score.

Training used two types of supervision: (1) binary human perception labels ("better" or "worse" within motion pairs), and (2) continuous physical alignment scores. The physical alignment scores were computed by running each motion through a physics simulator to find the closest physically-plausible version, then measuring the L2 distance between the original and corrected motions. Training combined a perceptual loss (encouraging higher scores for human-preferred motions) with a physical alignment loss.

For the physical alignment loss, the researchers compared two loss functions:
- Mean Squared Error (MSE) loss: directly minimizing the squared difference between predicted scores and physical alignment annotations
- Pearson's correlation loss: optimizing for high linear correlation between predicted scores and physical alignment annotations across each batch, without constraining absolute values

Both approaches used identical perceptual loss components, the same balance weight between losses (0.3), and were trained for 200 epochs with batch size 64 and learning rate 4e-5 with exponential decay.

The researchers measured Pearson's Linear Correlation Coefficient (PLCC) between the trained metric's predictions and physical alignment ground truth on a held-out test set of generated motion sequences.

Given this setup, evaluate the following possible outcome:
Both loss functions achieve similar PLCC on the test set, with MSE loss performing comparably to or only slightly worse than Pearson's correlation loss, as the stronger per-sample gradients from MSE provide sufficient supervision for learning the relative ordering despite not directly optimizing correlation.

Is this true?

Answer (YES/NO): NO